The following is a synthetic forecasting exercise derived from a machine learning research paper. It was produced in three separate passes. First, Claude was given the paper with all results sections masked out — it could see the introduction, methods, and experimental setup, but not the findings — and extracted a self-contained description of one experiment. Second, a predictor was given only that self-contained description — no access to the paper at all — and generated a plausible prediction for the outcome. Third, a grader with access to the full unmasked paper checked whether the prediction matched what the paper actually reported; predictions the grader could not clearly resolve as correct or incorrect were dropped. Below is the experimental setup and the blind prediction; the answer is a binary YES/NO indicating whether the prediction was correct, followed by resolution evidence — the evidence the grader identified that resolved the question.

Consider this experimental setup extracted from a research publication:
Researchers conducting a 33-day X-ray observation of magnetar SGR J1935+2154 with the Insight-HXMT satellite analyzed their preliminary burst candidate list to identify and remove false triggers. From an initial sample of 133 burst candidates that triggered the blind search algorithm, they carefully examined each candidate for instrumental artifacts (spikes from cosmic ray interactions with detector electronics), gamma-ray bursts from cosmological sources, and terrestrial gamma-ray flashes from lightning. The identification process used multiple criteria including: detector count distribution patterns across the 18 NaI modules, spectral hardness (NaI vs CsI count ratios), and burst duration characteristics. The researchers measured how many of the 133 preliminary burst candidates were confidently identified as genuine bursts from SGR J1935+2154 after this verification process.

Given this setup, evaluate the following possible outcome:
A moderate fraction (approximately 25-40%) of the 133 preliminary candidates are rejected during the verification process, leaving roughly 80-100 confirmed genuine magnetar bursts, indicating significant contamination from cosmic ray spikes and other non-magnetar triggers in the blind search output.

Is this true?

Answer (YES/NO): NO